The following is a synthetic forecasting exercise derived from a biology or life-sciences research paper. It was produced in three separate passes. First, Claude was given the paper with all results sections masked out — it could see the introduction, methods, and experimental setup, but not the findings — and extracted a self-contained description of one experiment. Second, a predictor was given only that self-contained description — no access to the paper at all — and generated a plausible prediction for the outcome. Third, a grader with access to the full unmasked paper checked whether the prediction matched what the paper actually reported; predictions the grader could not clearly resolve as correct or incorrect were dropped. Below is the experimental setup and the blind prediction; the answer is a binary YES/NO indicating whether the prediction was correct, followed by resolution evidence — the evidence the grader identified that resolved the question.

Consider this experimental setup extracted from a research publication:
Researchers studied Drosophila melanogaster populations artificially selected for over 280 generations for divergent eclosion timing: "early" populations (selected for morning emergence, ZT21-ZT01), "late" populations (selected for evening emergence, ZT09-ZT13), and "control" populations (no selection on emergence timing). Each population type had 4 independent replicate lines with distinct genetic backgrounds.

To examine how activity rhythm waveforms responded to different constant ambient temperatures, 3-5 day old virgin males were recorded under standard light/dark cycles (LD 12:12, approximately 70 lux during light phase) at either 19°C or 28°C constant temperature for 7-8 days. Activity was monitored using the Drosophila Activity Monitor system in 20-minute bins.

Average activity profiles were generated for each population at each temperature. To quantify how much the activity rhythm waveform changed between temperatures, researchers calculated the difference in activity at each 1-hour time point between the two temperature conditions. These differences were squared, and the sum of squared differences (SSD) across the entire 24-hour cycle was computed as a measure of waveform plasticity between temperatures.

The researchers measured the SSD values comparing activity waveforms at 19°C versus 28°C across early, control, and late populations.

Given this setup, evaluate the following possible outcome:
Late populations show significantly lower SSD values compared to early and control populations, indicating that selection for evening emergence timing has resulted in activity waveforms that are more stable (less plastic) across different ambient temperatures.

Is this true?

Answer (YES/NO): NO